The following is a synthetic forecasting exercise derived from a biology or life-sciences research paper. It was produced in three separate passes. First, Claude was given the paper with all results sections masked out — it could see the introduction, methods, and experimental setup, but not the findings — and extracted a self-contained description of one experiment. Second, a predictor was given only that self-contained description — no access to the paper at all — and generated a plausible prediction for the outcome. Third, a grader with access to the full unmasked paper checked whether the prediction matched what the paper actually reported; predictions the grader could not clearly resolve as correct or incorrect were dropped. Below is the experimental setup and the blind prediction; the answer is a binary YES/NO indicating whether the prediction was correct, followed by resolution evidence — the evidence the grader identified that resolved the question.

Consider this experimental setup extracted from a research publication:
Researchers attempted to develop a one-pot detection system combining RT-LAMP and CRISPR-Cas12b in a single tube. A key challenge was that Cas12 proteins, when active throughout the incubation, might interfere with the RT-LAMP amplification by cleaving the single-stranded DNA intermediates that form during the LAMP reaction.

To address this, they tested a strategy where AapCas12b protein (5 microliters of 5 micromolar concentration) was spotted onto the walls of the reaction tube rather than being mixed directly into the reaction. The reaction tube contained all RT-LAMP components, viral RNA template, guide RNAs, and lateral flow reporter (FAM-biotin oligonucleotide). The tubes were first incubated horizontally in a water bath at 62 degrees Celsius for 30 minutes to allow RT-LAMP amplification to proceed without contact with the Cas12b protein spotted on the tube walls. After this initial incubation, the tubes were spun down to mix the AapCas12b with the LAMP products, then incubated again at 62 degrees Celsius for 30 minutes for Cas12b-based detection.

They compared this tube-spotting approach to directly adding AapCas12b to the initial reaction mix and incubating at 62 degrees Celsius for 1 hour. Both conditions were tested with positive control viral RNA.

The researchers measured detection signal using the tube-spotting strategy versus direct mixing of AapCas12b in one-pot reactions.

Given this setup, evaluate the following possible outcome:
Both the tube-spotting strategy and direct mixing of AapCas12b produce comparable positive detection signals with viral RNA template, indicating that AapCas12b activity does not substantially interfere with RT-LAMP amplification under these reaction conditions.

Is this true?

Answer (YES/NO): NO